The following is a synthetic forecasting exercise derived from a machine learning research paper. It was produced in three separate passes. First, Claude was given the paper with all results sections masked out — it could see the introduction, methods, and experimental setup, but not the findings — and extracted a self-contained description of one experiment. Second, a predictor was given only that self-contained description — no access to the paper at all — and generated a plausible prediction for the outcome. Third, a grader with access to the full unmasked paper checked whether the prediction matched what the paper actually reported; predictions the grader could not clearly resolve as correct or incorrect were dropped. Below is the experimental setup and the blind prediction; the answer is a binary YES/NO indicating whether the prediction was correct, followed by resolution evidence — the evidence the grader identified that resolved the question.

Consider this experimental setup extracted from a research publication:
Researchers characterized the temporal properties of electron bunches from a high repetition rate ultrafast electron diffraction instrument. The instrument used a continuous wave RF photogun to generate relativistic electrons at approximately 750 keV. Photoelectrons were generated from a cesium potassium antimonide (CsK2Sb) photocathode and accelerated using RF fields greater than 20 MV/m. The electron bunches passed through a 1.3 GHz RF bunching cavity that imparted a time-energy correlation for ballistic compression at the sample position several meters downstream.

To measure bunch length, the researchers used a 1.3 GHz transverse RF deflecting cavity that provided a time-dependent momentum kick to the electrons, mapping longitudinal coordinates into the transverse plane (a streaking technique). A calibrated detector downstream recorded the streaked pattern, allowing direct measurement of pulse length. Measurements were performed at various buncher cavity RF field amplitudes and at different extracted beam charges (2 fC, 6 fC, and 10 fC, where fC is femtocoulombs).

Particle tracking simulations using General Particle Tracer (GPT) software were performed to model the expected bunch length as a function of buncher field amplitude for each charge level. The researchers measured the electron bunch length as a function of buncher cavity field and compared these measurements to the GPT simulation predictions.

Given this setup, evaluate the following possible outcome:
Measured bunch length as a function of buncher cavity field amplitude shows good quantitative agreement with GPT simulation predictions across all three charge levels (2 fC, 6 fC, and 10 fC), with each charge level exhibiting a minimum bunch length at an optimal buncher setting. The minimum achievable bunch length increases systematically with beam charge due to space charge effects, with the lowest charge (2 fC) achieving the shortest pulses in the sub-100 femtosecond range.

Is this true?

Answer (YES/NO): NO